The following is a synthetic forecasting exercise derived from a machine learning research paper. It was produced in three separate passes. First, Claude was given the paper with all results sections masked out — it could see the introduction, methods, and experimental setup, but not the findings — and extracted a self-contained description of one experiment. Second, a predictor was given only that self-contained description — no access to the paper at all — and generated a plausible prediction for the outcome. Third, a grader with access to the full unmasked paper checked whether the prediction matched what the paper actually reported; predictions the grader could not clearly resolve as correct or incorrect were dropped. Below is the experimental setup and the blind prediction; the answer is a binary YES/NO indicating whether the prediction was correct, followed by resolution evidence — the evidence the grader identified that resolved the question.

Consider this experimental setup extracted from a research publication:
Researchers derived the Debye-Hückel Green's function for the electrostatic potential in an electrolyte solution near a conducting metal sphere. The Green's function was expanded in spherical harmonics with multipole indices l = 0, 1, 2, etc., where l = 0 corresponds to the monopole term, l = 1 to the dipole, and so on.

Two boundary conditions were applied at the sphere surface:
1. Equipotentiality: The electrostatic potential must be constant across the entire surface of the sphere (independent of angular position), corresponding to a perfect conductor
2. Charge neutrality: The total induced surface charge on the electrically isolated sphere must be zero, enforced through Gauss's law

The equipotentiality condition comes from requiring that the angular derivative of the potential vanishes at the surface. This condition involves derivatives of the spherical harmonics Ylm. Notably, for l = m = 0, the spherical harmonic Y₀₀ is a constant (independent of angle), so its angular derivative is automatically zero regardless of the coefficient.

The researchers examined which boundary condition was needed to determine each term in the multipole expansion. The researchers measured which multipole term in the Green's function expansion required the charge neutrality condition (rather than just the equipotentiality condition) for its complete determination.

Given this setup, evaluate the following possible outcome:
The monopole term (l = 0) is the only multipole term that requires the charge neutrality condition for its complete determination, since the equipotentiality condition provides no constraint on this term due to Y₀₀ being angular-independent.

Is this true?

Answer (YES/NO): YES